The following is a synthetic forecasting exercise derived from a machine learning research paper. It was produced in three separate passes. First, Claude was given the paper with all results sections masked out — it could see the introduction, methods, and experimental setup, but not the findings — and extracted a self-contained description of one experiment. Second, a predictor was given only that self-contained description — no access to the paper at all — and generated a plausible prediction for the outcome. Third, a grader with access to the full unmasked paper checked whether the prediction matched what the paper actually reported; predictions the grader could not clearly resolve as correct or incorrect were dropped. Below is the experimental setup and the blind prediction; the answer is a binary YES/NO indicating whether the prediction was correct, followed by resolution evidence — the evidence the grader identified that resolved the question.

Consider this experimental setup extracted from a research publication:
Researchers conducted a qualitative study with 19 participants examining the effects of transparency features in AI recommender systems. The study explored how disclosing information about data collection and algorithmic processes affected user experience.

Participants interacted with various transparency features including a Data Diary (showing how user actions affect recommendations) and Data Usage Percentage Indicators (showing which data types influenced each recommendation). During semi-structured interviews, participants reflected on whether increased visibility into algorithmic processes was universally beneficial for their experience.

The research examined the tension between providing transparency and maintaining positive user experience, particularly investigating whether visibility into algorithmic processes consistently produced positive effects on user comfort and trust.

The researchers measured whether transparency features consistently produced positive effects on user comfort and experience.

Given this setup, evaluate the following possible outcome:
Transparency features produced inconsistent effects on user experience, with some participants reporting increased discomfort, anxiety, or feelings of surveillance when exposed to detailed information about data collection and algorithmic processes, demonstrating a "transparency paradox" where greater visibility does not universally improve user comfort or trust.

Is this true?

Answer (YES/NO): YES